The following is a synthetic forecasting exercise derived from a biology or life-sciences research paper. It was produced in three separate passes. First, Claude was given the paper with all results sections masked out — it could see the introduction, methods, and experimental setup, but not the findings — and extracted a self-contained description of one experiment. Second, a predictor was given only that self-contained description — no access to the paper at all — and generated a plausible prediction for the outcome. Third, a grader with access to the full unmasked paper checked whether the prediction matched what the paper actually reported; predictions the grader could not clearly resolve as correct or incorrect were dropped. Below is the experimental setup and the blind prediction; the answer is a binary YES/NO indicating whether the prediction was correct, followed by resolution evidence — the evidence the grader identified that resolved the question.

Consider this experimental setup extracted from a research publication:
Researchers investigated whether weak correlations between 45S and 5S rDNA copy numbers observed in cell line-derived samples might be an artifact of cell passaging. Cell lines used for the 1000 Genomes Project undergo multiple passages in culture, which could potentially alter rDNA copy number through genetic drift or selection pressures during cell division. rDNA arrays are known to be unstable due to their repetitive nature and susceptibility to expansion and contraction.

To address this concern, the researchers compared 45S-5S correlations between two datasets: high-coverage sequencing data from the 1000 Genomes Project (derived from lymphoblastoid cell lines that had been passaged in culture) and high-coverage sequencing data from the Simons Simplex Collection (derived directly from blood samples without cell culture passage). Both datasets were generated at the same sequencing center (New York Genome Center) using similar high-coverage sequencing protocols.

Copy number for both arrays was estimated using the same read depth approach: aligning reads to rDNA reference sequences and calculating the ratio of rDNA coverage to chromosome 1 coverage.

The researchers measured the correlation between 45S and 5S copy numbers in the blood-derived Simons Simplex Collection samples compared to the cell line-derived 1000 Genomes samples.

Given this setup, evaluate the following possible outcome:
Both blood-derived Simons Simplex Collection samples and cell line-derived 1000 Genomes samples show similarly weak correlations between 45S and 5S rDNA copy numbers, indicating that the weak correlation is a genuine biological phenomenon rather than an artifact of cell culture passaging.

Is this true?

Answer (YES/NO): YES